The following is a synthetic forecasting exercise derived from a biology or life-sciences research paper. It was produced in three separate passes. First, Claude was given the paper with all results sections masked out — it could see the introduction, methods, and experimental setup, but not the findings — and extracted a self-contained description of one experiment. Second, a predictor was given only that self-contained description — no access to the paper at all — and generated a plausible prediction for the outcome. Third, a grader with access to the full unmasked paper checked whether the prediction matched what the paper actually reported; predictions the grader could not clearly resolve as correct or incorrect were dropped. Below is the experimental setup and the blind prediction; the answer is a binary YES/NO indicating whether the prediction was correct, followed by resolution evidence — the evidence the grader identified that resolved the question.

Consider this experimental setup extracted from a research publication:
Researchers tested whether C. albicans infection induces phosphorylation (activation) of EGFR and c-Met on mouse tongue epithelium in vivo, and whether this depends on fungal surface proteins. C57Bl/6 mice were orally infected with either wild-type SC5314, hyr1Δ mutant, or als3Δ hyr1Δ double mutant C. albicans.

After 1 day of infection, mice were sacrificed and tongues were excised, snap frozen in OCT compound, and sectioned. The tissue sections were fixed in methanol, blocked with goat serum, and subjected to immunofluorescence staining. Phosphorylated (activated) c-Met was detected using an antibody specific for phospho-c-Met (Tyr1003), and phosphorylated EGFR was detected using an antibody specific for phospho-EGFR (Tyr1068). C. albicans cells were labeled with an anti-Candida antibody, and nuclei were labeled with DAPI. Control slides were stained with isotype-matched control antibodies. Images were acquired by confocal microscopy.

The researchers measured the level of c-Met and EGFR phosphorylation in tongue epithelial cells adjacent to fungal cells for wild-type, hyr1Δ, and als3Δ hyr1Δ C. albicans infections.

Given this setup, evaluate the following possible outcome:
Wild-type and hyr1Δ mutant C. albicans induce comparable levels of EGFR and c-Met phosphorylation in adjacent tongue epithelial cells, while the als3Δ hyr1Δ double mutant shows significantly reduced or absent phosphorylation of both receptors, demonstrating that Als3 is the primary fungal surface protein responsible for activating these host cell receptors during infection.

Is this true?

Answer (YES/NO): NO